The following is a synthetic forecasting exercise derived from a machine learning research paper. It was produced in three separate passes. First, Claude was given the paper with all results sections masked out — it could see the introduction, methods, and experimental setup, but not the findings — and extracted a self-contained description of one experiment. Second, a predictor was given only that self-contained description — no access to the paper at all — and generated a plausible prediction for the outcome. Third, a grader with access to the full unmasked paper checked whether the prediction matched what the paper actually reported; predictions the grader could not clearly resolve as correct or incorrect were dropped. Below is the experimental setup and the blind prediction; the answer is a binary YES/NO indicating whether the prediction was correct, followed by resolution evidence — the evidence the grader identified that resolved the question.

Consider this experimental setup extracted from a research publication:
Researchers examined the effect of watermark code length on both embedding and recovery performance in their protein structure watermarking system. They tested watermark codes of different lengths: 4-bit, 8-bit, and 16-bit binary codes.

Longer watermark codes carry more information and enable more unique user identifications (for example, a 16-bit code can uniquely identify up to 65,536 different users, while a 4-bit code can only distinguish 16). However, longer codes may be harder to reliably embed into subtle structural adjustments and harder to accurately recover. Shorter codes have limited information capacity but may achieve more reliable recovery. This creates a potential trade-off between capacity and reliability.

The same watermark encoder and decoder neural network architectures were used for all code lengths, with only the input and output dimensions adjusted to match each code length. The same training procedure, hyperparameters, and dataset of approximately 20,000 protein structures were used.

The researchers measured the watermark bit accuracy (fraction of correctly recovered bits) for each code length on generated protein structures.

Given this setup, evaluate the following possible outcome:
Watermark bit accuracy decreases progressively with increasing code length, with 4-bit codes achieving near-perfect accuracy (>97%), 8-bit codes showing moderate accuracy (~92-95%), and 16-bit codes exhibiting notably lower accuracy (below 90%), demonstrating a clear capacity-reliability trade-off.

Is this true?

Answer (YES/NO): NO